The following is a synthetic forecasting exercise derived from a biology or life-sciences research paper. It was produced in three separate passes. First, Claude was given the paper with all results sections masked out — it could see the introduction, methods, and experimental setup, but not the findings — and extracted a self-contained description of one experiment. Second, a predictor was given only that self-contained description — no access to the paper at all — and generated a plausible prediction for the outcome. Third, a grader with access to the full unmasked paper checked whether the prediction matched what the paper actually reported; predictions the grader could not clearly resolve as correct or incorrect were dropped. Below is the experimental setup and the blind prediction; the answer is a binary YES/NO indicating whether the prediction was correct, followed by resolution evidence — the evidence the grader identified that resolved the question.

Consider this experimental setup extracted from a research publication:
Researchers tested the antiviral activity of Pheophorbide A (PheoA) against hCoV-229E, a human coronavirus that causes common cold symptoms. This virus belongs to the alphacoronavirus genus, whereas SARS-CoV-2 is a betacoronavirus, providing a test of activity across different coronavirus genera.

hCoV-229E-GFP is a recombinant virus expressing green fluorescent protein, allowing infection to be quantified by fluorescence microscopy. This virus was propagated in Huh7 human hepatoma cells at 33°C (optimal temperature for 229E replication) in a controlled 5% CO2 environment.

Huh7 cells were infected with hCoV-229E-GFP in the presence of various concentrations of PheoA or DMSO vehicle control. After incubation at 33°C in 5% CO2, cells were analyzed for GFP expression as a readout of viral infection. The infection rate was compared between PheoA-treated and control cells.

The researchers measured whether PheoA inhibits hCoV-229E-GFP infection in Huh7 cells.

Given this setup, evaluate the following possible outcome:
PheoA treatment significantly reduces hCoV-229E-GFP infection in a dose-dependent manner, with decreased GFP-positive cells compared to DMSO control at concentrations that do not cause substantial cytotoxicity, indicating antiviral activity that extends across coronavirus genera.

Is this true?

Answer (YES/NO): YES